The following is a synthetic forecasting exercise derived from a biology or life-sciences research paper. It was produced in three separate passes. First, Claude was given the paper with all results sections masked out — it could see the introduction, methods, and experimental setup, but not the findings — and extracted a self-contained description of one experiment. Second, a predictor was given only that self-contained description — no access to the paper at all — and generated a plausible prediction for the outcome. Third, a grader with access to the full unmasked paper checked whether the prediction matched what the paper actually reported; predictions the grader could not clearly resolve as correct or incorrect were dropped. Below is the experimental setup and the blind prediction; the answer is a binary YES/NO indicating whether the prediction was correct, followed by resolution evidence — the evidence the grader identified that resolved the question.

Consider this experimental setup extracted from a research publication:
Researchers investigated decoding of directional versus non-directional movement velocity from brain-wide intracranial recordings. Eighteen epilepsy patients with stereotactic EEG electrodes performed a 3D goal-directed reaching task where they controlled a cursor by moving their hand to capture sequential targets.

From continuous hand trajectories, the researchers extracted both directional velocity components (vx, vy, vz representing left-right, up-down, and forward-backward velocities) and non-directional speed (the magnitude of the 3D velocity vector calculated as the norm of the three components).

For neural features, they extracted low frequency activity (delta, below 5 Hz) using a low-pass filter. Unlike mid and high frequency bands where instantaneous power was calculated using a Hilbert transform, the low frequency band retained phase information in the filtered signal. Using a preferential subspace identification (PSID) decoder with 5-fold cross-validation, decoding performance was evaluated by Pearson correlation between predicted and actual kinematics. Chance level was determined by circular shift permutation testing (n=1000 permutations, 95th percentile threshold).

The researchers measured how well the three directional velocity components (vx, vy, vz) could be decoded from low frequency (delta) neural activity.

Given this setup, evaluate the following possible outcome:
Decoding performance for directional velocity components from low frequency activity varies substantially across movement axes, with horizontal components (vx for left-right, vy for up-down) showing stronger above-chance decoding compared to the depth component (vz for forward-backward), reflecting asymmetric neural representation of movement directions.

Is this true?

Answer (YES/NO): NO